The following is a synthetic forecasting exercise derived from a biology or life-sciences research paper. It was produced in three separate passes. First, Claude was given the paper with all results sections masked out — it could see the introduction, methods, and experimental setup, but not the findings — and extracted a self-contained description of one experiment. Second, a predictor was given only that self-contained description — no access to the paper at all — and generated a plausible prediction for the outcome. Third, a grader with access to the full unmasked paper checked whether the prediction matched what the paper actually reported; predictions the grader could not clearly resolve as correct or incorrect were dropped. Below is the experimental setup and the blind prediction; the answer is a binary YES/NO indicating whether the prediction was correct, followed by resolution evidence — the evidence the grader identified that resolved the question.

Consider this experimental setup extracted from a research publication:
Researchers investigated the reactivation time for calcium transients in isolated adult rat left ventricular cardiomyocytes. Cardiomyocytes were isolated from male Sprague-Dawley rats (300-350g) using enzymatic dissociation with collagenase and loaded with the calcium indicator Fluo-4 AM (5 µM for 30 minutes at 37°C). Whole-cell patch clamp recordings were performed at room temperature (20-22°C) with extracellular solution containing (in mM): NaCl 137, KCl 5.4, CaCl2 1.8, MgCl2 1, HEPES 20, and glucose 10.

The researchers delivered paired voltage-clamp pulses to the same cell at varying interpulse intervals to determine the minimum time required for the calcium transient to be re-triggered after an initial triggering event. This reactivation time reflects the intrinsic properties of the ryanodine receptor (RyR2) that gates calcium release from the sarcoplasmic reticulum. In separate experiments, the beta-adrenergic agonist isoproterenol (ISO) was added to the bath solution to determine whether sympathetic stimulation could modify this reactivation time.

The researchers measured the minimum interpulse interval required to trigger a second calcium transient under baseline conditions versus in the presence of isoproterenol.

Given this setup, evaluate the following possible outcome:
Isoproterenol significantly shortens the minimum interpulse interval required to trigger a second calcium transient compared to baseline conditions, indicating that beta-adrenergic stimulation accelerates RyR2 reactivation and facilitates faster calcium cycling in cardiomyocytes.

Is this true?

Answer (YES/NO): YES